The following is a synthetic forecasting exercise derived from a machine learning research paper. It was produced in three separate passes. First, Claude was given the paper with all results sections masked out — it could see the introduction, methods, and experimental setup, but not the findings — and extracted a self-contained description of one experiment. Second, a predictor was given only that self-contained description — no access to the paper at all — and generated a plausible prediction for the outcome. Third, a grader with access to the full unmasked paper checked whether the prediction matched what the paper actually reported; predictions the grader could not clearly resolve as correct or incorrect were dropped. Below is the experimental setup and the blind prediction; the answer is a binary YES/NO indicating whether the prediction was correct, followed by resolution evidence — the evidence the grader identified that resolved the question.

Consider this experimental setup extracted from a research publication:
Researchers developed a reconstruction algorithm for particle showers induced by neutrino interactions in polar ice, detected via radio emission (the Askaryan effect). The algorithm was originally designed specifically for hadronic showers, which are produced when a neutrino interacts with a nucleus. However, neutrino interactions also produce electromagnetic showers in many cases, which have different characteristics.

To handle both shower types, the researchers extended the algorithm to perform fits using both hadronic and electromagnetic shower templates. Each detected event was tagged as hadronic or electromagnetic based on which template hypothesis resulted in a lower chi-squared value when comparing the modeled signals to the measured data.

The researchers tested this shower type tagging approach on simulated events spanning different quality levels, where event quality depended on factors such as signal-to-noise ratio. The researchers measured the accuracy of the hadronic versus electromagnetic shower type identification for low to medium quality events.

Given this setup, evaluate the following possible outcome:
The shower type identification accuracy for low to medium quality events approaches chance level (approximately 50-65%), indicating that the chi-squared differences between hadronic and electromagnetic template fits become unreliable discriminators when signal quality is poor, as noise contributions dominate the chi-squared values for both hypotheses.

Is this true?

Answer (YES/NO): YES